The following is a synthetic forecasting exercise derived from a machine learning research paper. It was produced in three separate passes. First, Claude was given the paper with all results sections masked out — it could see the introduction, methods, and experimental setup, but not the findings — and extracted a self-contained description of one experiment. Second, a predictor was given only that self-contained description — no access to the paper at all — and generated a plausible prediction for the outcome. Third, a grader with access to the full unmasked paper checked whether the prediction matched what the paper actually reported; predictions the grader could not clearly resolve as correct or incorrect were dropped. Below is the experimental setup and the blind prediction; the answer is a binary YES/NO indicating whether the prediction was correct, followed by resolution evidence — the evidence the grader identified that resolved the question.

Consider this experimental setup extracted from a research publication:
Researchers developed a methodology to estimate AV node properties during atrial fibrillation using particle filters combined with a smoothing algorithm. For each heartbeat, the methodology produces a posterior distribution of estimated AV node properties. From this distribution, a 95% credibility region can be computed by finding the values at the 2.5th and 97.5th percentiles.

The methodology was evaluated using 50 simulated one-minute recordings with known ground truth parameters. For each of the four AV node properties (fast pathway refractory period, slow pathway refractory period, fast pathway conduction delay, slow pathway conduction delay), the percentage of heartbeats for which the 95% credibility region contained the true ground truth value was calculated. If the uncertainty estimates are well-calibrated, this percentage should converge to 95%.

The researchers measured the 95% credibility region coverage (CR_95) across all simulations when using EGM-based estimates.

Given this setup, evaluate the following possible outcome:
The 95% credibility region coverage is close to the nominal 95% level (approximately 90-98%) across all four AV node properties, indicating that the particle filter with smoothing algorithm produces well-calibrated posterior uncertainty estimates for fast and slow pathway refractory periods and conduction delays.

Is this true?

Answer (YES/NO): NO